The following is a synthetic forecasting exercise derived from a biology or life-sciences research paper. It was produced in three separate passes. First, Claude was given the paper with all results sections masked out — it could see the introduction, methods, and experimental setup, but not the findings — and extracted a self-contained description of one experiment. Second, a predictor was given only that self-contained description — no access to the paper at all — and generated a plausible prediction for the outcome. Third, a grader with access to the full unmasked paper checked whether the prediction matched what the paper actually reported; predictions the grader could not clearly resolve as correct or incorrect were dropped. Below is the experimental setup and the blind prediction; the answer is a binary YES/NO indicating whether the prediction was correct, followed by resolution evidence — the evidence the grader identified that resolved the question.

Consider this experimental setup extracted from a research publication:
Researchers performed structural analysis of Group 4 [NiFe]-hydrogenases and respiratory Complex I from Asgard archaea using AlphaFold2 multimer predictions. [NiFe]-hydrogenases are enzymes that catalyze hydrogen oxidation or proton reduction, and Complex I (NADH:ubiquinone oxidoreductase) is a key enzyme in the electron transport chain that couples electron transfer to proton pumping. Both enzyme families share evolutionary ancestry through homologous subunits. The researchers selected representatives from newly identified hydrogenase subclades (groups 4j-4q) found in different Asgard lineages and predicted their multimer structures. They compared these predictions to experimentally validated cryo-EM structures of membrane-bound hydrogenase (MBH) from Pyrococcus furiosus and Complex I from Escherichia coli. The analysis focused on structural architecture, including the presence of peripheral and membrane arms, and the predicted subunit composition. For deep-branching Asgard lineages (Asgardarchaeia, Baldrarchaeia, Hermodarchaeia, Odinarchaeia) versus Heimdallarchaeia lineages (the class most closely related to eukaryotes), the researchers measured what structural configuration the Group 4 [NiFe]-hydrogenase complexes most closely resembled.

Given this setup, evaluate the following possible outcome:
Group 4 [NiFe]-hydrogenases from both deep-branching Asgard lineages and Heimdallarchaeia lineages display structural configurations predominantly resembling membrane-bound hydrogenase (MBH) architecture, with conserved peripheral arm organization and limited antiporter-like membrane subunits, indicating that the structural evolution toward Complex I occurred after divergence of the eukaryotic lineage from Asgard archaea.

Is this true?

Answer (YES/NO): NO